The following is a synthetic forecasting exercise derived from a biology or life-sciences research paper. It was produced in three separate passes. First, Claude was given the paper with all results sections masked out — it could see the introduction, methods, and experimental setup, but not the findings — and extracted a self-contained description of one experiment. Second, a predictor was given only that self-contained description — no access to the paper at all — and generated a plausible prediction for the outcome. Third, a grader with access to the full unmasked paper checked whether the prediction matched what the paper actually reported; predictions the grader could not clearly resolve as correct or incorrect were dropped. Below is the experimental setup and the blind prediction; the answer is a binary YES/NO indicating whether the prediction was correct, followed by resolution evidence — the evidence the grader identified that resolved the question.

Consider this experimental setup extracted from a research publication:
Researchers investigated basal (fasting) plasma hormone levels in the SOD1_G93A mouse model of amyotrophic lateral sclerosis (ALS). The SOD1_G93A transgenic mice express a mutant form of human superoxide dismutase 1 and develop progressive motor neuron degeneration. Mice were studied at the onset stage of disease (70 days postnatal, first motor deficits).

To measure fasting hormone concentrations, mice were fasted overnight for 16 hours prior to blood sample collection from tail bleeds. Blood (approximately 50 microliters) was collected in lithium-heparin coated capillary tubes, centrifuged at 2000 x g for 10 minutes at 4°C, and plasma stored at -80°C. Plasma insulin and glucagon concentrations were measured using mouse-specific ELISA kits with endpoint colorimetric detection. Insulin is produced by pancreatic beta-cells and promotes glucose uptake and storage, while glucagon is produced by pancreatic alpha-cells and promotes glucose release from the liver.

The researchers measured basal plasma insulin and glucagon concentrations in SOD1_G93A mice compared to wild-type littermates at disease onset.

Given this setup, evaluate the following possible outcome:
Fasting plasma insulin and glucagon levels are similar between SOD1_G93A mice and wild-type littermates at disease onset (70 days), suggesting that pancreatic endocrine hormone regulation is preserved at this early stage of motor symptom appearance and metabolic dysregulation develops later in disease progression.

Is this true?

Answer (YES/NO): YES